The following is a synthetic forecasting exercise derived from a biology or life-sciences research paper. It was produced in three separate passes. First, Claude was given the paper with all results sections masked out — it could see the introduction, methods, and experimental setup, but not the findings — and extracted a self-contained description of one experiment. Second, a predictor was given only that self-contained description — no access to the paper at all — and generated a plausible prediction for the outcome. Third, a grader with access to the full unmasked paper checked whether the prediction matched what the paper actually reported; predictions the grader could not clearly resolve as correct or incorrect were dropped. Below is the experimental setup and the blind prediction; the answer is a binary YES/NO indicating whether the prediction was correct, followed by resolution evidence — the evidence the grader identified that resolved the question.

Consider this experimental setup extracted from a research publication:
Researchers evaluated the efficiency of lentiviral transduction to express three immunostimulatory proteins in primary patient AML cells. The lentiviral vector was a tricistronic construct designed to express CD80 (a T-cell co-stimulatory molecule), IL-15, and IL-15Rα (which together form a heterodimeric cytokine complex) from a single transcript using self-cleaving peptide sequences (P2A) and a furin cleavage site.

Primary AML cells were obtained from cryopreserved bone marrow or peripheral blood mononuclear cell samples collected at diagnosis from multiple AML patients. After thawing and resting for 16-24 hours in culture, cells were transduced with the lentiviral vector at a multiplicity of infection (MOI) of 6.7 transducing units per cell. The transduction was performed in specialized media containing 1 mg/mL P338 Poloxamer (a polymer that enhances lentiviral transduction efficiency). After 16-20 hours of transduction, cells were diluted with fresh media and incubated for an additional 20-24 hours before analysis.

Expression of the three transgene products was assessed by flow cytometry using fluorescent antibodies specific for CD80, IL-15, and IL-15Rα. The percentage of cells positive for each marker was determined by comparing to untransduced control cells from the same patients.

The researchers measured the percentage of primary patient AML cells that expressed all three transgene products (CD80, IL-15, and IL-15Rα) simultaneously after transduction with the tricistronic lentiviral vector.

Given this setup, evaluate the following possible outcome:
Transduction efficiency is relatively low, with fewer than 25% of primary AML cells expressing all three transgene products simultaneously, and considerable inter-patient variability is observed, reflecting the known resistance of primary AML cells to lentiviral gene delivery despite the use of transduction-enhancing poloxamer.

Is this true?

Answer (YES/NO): NO